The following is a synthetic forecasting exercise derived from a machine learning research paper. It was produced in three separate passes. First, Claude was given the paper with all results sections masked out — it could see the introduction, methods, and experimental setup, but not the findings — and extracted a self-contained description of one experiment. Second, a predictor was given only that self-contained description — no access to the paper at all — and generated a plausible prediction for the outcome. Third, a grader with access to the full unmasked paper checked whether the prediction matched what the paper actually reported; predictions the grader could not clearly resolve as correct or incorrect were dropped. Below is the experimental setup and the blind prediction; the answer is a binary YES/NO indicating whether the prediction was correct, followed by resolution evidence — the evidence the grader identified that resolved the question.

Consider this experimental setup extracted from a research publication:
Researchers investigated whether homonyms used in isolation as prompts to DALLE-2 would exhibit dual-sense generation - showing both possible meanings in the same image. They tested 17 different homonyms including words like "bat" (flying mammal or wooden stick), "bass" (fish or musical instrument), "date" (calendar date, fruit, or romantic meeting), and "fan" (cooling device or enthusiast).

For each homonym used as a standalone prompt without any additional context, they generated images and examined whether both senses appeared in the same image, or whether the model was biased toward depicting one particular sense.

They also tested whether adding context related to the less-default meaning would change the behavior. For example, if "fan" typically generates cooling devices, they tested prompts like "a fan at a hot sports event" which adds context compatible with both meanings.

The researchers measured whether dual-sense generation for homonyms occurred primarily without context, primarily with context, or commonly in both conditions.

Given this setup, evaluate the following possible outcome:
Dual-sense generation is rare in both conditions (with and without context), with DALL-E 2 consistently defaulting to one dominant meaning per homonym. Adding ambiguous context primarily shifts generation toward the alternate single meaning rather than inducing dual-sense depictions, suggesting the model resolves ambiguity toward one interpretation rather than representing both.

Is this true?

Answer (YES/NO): NO